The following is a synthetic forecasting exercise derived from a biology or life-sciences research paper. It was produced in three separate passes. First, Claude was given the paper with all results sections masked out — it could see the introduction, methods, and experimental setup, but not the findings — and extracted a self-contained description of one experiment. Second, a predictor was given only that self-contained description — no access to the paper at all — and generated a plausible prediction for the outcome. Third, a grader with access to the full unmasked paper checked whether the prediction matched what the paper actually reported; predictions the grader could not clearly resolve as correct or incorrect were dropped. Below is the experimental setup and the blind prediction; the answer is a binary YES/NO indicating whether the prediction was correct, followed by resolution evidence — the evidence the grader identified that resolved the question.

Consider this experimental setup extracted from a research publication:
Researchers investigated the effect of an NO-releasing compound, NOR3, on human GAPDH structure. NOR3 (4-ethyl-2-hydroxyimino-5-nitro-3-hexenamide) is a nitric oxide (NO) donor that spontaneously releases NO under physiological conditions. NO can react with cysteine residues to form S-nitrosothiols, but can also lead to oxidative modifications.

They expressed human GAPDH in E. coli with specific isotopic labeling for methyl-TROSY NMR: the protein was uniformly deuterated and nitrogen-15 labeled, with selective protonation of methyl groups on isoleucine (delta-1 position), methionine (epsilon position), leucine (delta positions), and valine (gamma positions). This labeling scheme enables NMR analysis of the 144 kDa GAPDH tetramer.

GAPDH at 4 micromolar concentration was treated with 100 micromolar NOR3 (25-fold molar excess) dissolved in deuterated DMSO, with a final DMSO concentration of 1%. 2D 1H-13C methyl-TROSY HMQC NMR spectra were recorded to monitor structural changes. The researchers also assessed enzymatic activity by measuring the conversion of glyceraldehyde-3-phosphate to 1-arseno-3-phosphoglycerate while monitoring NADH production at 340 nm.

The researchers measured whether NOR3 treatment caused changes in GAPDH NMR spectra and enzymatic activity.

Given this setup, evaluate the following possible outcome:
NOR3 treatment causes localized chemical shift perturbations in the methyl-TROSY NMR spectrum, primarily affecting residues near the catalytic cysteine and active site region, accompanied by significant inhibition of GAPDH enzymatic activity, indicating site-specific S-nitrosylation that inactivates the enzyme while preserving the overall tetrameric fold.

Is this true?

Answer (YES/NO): NO